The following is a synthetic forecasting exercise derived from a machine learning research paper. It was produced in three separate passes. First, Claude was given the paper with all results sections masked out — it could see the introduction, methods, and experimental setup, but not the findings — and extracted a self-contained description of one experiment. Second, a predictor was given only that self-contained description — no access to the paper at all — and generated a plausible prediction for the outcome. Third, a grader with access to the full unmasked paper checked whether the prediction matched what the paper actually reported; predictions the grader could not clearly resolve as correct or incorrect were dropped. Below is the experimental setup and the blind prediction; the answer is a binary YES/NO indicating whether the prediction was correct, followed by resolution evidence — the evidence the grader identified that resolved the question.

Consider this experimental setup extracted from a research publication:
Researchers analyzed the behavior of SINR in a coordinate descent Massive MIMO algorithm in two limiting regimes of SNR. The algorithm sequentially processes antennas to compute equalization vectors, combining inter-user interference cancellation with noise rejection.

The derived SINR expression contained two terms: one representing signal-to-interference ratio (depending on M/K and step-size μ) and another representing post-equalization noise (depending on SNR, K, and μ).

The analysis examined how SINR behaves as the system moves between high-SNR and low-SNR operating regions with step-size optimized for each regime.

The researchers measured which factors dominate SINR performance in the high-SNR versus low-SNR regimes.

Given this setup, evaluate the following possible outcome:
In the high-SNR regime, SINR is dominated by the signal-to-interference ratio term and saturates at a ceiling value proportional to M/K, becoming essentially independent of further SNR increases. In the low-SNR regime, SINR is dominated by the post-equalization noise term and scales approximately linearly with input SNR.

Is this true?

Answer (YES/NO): NO